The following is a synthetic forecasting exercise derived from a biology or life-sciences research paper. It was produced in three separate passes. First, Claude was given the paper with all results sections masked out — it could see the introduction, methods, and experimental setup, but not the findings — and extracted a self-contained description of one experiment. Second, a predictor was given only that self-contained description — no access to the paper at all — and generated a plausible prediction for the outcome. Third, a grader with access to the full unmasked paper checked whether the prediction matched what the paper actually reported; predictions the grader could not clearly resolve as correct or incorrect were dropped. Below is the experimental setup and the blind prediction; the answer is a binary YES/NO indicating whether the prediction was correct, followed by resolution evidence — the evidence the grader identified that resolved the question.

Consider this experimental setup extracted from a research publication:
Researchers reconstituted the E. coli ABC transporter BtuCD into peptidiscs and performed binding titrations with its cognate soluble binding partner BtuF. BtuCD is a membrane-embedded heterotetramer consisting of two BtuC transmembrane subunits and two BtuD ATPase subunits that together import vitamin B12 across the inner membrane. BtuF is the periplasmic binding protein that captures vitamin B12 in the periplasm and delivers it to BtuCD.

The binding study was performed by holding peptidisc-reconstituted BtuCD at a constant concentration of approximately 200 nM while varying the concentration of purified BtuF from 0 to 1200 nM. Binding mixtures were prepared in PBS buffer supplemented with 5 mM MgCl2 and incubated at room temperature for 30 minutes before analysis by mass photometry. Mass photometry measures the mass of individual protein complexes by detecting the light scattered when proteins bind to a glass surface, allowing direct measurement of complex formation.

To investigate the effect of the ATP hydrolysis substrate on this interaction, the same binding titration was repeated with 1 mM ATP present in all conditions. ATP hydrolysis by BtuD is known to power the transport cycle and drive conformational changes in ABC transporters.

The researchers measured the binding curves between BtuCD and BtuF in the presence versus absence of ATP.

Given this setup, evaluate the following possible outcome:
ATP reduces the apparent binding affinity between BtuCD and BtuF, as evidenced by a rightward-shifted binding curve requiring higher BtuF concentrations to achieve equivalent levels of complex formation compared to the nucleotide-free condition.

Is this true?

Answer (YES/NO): NO